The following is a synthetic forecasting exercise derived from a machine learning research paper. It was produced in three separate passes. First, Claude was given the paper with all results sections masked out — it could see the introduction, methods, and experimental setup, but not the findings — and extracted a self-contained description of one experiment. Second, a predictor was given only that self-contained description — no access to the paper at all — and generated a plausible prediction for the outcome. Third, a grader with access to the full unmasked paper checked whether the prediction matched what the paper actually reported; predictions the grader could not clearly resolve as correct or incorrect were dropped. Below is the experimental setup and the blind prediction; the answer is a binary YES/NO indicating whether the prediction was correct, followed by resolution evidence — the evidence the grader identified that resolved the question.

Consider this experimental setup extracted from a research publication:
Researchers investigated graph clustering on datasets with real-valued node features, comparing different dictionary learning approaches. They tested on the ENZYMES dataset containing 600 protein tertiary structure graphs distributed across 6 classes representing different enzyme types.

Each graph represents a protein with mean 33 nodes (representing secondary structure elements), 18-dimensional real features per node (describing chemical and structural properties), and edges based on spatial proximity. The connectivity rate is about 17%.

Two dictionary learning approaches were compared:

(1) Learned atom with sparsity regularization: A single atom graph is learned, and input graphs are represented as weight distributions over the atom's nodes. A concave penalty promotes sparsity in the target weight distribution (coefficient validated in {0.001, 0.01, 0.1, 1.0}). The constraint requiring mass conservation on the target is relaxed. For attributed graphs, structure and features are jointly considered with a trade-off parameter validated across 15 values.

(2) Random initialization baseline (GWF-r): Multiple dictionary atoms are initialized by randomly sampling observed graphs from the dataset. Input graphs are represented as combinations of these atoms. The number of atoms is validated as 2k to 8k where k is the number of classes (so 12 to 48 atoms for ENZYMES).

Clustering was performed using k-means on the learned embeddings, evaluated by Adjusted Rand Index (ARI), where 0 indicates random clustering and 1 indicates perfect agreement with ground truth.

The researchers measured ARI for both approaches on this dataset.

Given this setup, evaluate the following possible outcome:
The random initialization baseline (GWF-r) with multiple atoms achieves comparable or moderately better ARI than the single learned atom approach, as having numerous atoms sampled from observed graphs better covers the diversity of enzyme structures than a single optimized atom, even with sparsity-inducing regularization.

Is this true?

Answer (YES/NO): YES